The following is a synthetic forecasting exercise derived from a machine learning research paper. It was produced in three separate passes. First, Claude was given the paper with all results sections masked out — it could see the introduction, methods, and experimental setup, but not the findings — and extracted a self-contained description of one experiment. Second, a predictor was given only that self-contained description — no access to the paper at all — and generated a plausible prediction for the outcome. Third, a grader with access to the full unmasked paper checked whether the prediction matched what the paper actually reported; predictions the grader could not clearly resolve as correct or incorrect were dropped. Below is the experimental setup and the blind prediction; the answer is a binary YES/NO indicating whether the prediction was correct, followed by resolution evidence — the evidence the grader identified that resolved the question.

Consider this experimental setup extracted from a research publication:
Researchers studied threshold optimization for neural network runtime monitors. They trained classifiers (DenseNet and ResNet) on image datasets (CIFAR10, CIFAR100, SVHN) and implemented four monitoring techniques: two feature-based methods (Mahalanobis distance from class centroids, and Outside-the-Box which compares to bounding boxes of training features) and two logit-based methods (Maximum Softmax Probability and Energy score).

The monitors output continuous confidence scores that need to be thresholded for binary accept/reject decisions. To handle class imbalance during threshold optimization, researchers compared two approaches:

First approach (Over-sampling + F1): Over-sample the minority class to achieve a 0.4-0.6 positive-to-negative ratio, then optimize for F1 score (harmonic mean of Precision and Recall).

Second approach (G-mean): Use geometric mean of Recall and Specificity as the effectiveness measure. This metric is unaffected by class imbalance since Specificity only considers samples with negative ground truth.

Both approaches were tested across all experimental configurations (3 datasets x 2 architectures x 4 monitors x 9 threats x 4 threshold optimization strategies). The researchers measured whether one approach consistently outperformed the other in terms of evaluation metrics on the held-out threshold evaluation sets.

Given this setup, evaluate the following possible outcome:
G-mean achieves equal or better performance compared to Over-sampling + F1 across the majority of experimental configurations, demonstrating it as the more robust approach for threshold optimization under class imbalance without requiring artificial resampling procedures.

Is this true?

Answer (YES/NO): NO